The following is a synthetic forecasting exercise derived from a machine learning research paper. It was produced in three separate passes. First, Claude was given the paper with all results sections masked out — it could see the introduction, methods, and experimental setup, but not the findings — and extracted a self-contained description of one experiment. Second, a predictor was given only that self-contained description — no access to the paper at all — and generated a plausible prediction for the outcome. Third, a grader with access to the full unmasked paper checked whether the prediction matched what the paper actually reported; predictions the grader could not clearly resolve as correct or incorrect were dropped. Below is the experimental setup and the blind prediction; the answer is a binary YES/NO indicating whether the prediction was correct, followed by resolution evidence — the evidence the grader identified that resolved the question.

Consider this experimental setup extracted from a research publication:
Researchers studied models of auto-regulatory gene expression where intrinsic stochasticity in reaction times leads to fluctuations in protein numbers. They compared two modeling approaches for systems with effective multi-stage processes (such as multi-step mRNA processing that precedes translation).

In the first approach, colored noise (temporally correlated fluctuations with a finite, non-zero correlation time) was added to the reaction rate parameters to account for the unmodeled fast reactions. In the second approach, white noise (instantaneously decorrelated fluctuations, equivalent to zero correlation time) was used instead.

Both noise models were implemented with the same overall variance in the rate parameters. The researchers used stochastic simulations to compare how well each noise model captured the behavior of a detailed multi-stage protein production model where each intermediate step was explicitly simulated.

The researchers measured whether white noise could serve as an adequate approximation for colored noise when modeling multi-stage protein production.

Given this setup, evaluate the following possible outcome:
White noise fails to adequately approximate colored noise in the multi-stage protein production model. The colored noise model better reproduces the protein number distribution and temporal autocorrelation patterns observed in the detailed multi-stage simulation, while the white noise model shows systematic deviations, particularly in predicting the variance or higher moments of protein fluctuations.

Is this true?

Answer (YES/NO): NO